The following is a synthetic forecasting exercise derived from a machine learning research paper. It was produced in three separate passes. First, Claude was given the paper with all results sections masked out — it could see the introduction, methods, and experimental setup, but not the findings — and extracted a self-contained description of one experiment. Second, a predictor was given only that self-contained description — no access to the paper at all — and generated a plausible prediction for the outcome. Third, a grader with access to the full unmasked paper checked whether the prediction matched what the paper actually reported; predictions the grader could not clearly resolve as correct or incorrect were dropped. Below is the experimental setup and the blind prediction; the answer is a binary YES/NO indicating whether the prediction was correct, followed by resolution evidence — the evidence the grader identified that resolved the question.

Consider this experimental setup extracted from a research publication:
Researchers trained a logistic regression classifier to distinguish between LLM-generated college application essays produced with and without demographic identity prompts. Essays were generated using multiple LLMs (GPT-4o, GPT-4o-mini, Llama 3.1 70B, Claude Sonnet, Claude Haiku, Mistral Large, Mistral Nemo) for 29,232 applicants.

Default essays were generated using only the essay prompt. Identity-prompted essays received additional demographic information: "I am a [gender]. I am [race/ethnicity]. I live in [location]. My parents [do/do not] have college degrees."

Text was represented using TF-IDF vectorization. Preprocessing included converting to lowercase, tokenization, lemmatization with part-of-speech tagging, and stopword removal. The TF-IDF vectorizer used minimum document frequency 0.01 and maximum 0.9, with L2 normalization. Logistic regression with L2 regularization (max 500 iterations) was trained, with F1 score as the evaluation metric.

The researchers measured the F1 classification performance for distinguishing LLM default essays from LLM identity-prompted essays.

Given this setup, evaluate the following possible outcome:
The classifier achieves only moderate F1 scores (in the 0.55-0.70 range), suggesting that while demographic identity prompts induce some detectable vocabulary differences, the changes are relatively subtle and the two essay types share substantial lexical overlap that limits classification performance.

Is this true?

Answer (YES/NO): NO